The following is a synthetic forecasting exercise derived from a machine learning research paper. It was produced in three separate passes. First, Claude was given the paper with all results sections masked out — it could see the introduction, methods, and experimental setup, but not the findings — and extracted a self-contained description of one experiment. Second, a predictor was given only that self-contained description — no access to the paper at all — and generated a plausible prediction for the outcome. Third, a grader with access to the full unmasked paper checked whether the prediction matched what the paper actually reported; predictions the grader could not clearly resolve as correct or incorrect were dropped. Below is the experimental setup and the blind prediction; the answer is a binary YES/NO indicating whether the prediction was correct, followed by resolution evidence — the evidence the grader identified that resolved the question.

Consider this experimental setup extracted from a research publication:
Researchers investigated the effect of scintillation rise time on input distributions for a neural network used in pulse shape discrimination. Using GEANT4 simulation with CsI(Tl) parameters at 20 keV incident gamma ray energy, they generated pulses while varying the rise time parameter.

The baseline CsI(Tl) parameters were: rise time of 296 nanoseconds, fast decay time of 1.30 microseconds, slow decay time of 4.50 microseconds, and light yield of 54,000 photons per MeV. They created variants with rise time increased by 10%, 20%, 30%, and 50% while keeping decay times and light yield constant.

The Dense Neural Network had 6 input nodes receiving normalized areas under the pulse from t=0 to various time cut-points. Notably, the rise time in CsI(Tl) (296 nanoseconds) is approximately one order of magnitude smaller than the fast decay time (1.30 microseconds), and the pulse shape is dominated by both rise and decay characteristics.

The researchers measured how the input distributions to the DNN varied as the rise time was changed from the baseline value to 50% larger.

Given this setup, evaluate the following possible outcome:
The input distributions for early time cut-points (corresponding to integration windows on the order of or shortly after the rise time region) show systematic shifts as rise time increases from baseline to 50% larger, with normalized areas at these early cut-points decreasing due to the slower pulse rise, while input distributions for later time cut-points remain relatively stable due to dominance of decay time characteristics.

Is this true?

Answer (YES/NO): NO